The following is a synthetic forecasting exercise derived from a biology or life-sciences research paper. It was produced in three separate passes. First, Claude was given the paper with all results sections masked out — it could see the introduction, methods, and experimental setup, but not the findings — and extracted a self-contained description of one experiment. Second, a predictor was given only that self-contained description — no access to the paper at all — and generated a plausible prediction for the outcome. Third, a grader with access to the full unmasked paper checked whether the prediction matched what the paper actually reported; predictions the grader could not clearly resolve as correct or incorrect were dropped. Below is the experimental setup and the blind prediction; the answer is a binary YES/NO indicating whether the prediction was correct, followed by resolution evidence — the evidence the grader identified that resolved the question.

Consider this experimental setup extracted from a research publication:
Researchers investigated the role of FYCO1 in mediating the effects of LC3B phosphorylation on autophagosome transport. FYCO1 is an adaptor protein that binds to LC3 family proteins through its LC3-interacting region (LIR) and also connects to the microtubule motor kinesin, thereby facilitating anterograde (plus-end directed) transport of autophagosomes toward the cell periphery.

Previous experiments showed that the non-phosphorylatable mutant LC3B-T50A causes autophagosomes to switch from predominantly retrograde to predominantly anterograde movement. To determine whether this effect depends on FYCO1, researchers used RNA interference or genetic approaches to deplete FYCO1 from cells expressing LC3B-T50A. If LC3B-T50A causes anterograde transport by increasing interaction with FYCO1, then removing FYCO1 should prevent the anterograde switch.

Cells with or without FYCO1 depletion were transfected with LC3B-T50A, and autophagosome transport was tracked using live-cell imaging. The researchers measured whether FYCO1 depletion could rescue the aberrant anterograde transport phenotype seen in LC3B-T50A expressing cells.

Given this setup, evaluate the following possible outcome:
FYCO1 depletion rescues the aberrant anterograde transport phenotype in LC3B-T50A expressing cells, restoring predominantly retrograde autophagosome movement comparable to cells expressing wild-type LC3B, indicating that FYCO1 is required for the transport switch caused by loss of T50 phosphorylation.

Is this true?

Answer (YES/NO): YES